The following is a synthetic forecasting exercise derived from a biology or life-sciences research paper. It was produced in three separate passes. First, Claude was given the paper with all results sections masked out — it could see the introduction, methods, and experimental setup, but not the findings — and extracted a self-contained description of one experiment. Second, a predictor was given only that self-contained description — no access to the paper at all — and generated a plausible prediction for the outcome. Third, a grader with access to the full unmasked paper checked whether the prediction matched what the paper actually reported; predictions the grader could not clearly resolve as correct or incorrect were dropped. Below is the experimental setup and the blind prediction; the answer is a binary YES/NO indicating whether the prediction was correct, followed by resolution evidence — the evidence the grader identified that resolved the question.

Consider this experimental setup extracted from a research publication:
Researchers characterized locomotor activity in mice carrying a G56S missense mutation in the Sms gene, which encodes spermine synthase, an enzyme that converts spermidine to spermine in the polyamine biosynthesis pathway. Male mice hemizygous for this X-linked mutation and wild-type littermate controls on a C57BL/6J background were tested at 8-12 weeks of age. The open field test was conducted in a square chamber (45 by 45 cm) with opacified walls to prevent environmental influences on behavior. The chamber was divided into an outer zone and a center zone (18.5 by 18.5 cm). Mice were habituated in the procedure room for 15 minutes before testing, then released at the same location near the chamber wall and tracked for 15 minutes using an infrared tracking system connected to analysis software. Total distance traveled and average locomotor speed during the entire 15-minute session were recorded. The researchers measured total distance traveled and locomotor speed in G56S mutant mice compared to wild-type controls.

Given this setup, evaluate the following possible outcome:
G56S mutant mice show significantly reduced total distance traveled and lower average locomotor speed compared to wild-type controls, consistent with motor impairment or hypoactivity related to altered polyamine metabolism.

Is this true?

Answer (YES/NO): NO